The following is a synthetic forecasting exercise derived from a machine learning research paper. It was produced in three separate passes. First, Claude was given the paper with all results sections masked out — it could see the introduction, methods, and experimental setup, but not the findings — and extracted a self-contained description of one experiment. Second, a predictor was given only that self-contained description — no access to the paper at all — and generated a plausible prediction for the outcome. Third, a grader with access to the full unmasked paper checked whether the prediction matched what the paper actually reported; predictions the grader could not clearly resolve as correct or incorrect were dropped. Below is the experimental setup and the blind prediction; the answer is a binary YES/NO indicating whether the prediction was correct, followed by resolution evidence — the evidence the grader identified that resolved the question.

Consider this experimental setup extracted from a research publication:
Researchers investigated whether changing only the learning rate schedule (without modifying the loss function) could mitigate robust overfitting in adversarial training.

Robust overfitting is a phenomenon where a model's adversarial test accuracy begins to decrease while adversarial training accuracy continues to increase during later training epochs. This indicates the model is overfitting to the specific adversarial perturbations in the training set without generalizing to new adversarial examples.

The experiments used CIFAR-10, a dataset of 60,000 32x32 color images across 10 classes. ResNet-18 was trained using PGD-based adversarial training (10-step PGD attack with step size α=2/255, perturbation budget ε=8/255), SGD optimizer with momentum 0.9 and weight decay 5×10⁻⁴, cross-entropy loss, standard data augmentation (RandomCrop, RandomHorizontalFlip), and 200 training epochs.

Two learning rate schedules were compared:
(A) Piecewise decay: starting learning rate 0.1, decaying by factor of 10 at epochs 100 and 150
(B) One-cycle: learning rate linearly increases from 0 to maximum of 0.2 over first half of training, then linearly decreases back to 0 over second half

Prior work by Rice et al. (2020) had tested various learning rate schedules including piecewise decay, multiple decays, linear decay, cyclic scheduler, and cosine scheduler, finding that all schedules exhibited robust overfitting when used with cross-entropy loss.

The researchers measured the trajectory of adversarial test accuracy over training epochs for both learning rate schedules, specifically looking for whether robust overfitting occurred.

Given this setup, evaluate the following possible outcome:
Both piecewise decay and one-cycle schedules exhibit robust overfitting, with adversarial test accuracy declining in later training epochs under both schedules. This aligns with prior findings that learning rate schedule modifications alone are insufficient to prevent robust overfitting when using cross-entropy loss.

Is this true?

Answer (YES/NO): NO